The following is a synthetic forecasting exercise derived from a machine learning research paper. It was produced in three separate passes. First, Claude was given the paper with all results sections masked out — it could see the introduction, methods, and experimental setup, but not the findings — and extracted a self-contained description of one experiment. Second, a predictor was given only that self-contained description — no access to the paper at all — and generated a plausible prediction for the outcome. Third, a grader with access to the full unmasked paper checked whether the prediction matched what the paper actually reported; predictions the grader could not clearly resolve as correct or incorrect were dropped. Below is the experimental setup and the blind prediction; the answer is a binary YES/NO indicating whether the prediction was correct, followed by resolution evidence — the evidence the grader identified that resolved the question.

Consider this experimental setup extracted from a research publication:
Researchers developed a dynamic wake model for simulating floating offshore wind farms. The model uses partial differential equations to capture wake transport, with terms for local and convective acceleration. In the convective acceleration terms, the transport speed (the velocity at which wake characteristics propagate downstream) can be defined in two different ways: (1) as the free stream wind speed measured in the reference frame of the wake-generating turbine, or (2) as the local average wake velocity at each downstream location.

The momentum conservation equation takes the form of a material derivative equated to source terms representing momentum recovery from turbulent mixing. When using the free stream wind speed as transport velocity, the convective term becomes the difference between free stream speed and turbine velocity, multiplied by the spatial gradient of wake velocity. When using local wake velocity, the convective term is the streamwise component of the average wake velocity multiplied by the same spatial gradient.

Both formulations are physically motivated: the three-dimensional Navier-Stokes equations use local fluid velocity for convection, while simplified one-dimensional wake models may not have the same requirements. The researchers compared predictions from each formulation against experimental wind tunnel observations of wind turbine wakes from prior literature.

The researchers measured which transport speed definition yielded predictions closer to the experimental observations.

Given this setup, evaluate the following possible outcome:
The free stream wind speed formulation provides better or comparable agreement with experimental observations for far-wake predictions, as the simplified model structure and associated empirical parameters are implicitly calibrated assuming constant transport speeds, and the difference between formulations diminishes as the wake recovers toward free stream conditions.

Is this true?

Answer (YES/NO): YES